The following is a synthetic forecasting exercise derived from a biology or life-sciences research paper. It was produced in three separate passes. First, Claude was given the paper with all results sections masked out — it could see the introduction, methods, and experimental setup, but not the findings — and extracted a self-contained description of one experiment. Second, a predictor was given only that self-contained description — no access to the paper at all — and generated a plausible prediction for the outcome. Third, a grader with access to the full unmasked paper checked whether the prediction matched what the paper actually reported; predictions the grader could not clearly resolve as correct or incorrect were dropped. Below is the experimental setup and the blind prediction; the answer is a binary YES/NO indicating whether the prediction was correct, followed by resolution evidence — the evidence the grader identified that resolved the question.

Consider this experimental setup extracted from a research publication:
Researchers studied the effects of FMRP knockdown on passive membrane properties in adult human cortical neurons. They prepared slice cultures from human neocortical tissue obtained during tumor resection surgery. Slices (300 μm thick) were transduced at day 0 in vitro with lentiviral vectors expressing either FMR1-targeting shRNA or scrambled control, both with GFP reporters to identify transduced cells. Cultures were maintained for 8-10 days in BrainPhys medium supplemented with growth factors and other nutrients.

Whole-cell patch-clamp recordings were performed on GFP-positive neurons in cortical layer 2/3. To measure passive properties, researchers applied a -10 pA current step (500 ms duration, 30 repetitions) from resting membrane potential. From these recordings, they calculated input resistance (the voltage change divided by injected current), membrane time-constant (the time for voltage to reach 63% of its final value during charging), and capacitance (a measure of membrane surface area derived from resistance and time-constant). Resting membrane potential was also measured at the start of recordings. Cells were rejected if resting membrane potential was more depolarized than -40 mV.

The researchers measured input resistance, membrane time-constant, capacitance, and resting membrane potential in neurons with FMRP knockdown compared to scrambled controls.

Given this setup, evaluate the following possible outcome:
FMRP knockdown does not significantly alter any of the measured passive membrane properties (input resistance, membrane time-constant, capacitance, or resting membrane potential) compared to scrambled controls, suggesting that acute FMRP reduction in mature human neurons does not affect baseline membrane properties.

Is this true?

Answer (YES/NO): YES